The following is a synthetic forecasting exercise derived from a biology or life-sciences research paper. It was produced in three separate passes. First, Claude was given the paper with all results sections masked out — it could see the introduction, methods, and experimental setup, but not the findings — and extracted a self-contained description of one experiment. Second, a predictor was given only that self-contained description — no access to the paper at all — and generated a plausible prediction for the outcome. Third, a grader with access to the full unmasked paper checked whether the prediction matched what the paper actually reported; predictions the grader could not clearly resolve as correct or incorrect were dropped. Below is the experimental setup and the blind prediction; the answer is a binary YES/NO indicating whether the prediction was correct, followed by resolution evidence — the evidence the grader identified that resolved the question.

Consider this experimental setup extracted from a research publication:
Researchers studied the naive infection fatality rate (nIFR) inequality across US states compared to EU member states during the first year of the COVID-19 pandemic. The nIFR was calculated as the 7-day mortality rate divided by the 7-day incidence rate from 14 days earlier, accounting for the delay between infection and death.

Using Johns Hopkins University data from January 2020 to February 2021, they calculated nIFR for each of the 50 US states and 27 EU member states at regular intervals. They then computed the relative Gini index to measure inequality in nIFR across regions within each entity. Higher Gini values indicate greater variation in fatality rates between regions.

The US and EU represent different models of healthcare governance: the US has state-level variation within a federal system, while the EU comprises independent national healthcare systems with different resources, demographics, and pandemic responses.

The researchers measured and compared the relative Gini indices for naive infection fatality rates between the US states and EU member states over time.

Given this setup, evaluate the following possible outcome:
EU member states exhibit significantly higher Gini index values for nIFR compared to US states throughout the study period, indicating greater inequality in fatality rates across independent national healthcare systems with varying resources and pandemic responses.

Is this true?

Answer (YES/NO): NO